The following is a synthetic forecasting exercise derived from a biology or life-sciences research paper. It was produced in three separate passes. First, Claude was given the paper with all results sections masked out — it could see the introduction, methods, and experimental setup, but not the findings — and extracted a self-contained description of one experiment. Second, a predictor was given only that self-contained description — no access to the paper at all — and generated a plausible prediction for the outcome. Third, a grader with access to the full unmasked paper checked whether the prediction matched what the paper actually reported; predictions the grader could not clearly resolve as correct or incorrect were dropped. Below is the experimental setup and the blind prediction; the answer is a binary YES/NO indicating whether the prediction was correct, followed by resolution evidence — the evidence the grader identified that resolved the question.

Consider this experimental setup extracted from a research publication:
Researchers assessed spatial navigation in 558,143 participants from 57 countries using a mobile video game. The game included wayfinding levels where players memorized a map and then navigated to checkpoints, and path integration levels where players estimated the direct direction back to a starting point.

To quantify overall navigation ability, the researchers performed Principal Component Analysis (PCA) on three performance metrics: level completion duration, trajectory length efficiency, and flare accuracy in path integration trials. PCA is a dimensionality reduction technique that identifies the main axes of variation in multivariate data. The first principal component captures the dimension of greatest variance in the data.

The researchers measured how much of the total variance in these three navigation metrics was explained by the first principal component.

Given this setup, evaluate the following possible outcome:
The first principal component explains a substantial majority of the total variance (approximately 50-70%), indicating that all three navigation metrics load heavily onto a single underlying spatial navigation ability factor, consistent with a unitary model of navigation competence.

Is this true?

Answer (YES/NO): YES